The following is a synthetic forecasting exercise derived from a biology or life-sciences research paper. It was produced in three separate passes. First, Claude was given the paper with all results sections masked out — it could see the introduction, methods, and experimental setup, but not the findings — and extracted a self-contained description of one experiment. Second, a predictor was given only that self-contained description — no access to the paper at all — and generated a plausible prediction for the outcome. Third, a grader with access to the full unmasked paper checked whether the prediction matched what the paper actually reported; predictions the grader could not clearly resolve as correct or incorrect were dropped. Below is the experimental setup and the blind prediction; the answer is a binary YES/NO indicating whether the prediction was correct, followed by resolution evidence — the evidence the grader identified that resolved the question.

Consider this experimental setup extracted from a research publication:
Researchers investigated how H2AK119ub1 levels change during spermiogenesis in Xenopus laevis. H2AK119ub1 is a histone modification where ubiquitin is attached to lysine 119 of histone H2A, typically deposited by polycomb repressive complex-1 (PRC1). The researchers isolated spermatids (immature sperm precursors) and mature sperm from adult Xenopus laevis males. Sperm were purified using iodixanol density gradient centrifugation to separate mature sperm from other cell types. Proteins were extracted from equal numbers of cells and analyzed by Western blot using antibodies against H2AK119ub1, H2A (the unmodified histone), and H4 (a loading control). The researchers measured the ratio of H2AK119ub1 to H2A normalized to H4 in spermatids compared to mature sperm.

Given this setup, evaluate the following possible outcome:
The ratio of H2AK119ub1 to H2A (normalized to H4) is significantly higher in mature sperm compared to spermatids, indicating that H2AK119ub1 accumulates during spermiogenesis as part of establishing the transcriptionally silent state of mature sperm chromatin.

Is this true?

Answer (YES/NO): NO